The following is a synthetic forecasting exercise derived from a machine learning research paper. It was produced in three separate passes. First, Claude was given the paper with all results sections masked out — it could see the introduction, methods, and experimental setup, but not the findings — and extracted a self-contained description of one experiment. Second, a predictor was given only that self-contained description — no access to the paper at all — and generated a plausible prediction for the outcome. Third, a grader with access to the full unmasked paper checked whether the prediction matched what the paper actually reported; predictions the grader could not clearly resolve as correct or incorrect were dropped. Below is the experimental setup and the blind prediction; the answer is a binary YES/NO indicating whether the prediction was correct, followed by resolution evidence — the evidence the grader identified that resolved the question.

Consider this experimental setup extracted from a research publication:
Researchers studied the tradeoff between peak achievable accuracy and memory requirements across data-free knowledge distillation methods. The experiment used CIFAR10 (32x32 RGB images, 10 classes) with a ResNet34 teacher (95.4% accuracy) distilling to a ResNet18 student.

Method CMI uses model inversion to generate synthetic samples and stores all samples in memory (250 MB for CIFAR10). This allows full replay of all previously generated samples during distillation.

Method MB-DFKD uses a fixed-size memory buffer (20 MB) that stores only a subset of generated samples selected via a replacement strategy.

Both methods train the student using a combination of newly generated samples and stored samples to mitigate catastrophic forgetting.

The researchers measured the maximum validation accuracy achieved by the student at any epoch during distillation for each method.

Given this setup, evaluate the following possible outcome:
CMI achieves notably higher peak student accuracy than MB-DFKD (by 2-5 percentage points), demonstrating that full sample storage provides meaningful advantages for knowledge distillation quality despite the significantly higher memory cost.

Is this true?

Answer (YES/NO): YES